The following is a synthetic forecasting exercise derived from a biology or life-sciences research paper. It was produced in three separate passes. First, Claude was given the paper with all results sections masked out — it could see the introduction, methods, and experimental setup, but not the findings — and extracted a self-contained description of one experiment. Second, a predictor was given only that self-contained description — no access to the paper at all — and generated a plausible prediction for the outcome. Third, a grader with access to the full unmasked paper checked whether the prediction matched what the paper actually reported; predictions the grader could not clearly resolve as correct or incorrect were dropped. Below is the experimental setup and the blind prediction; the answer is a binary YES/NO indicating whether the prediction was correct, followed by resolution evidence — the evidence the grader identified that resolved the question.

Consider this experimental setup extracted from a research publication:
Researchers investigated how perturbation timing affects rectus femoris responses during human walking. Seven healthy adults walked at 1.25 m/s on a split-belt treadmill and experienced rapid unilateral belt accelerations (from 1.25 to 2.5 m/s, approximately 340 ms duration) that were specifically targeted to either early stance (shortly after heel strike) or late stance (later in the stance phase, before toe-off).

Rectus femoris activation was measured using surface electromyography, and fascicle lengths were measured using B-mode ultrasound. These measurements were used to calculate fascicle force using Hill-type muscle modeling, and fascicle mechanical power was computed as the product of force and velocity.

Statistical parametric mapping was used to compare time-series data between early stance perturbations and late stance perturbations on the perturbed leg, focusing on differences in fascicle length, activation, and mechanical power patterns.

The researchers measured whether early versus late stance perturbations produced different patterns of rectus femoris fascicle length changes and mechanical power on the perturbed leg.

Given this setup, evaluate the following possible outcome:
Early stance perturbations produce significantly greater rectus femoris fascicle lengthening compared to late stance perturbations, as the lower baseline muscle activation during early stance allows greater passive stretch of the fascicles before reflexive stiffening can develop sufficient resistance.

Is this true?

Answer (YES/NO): NO